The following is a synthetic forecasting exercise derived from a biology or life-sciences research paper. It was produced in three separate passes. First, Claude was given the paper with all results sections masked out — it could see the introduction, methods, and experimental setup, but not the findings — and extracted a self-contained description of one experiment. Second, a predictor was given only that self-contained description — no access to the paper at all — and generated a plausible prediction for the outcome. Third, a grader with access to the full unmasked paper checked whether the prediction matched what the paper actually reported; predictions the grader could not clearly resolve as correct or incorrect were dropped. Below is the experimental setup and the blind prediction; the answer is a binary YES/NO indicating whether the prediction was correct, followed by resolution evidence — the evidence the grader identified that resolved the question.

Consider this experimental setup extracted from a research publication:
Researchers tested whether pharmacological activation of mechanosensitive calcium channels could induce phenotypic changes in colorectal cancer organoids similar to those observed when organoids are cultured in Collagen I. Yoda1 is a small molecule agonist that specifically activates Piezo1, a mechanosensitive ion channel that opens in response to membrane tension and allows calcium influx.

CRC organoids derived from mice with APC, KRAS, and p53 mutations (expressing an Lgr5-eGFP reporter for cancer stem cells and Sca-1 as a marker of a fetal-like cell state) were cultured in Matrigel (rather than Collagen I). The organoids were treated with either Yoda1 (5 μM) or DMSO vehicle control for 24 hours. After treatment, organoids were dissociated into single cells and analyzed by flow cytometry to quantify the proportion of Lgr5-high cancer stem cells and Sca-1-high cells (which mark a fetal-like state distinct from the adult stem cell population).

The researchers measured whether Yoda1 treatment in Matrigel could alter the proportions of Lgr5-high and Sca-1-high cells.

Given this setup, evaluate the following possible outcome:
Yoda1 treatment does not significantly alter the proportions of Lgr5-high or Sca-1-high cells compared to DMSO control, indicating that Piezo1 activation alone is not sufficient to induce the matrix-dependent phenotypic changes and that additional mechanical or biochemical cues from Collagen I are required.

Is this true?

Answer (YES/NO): NO